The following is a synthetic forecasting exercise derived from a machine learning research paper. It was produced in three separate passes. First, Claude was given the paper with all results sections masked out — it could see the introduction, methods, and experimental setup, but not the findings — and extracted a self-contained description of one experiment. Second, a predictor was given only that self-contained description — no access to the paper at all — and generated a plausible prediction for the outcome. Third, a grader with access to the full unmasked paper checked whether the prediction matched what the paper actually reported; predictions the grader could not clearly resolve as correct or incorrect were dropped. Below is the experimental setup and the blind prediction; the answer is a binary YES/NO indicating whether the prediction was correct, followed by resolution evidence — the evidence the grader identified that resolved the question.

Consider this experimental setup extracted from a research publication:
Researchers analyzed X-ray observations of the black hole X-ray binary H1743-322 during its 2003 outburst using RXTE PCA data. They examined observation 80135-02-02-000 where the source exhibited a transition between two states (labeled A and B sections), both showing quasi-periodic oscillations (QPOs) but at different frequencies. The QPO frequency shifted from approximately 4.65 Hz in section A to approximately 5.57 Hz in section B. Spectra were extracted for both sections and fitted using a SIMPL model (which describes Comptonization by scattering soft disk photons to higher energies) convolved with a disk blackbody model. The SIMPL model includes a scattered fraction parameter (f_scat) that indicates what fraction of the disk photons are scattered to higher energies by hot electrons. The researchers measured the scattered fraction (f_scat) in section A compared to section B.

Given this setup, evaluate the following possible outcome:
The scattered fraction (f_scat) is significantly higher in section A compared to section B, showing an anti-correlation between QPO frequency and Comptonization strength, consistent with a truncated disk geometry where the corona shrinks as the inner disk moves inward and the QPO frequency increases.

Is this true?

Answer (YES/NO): NO